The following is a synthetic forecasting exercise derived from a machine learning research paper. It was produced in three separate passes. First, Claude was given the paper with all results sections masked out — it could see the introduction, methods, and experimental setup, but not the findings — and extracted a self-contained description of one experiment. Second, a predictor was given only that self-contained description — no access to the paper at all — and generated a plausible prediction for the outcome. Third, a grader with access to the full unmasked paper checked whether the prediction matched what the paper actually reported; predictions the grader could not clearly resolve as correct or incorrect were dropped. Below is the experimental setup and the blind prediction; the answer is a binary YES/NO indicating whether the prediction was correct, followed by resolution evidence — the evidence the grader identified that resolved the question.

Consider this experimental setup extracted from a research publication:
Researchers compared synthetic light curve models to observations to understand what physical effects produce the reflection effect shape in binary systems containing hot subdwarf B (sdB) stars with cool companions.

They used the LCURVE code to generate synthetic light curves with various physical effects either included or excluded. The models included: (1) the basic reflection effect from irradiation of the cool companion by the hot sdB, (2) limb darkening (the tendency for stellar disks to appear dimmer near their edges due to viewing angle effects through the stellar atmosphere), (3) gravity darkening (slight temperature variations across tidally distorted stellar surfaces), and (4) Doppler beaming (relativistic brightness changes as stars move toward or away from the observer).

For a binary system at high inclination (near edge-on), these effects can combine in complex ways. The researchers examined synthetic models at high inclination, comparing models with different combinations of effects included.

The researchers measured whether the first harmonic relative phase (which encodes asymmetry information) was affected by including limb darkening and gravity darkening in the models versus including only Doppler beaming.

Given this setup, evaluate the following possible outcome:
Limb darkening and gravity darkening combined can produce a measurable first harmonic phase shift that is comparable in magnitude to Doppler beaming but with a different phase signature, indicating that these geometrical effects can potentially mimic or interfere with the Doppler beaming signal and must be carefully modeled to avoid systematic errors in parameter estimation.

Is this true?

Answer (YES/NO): NO